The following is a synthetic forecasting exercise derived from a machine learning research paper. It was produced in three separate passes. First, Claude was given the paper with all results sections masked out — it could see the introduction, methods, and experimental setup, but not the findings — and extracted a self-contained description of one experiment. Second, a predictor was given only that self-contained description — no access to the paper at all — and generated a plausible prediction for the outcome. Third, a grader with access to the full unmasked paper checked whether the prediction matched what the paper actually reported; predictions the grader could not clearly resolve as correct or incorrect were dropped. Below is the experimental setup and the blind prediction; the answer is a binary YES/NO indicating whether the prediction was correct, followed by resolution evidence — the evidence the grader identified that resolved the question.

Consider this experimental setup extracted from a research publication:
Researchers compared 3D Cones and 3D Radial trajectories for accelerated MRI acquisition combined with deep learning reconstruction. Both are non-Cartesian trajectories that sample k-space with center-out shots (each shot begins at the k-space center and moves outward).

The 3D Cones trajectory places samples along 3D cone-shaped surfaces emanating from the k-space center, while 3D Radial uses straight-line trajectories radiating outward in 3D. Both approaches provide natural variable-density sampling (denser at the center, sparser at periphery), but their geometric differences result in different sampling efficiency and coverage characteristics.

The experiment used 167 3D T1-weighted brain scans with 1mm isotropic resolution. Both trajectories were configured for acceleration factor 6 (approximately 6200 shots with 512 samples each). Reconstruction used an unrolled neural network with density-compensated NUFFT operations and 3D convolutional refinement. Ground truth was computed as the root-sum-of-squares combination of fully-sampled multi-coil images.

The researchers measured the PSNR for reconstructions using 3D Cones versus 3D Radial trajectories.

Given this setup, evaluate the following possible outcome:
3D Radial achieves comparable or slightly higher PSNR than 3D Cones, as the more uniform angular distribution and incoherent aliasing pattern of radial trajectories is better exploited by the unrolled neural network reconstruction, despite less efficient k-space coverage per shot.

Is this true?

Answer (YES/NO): NO